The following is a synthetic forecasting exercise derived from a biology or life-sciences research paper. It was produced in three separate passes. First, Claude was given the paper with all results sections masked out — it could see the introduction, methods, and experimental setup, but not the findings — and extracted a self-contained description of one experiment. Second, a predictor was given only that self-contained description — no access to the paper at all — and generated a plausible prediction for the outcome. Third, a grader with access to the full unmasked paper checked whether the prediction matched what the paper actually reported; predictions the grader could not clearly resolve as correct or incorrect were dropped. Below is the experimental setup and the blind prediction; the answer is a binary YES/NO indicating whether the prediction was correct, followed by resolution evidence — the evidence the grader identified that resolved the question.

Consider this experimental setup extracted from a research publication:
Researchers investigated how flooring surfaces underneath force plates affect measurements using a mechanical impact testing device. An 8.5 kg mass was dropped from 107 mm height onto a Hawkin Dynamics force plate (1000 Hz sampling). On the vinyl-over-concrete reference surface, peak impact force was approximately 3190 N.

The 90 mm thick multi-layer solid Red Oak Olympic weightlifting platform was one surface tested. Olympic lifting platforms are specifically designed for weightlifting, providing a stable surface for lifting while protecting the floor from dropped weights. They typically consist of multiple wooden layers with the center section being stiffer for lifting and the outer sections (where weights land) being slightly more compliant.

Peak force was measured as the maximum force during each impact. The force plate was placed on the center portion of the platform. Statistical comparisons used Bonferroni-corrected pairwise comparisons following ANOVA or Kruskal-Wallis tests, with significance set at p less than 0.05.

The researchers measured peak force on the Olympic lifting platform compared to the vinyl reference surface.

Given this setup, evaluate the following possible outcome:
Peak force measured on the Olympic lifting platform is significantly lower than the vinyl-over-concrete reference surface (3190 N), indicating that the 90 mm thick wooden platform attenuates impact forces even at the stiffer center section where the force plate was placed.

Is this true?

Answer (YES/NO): YES